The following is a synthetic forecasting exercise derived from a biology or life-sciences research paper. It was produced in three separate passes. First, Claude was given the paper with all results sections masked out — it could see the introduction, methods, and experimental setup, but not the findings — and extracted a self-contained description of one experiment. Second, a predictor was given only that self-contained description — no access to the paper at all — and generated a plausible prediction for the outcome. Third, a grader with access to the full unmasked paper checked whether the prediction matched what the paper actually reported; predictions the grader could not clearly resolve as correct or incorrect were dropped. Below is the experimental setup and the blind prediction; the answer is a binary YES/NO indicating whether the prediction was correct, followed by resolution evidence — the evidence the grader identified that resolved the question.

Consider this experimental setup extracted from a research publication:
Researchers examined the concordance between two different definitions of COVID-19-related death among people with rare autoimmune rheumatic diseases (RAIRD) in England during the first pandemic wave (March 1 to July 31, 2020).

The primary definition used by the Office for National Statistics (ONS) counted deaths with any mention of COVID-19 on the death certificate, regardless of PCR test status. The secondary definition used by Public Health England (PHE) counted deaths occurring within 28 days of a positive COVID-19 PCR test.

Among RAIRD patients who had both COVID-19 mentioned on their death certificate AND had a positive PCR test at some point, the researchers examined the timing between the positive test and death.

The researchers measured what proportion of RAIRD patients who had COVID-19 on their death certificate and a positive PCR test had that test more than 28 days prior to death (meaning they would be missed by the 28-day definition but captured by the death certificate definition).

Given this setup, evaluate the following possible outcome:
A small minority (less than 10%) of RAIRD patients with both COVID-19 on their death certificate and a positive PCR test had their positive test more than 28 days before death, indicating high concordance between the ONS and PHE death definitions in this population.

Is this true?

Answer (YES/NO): YES